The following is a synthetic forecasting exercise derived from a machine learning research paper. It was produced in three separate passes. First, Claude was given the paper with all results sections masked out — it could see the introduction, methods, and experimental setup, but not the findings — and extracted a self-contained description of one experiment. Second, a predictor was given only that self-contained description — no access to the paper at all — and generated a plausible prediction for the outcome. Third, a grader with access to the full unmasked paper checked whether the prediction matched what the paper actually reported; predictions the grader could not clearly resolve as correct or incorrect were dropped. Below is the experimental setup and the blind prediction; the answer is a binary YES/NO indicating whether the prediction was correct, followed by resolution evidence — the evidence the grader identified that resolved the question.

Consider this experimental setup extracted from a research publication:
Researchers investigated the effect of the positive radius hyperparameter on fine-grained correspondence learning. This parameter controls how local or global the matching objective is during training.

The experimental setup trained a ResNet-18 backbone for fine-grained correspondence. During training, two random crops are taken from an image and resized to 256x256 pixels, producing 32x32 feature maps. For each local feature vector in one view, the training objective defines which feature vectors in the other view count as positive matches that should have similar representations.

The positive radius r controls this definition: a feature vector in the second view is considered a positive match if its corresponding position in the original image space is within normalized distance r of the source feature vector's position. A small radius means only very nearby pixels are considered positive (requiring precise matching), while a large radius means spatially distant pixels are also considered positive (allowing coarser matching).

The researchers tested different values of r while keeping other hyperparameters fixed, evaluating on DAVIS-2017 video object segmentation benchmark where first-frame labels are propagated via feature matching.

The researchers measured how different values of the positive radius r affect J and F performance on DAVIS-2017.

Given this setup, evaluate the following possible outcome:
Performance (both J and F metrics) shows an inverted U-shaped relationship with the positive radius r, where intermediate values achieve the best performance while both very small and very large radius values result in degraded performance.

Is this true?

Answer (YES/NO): YES